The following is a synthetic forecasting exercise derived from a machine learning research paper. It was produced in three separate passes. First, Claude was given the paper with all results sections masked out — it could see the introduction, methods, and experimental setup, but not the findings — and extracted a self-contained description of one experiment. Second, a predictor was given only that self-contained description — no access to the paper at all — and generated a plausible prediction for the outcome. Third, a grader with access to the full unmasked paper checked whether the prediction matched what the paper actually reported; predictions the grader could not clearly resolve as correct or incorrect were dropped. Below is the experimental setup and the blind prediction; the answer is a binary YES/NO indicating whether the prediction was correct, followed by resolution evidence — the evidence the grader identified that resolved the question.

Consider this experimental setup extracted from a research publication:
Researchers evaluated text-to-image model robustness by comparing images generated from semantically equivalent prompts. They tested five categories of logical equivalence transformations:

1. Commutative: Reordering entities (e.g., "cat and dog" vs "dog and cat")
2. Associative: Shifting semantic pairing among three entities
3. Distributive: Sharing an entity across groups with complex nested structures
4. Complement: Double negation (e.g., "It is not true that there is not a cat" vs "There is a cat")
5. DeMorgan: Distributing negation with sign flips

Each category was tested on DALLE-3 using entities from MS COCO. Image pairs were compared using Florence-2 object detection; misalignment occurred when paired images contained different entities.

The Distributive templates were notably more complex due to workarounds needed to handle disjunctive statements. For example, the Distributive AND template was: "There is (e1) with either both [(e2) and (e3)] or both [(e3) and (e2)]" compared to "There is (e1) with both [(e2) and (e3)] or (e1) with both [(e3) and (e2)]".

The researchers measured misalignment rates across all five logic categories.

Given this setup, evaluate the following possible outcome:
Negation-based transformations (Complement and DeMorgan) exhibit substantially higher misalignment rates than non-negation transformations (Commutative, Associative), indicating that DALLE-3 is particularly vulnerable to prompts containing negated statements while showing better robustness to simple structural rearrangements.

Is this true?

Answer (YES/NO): NO